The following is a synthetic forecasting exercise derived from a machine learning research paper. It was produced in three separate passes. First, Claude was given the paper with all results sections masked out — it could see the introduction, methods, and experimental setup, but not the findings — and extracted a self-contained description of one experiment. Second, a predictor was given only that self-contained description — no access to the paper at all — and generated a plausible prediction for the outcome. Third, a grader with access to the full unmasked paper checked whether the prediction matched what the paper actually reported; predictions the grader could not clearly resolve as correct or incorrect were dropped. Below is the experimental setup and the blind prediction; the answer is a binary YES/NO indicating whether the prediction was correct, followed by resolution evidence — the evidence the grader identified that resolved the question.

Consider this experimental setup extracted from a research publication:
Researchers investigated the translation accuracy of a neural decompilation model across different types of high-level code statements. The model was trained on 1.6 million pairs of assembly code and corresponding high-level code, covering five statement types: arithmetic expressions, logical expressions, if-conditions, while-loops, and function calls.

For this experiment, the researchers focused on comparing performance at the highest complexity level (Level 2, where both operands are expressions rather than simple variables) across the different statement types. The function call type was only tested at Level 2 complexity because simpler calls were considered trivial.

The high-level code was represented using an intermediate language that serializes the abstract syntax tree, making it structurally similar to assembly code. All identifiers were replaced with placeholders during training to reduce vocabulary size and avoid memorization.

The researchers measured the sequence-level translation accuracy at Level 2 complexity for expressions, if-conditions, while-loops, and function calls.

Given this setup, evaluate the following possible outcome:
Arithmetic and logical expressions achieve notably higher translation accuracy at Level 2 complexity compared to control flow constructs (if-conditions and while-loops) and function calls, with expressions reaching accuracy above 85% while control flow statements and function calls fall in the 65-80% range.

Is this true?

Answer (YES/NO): NO